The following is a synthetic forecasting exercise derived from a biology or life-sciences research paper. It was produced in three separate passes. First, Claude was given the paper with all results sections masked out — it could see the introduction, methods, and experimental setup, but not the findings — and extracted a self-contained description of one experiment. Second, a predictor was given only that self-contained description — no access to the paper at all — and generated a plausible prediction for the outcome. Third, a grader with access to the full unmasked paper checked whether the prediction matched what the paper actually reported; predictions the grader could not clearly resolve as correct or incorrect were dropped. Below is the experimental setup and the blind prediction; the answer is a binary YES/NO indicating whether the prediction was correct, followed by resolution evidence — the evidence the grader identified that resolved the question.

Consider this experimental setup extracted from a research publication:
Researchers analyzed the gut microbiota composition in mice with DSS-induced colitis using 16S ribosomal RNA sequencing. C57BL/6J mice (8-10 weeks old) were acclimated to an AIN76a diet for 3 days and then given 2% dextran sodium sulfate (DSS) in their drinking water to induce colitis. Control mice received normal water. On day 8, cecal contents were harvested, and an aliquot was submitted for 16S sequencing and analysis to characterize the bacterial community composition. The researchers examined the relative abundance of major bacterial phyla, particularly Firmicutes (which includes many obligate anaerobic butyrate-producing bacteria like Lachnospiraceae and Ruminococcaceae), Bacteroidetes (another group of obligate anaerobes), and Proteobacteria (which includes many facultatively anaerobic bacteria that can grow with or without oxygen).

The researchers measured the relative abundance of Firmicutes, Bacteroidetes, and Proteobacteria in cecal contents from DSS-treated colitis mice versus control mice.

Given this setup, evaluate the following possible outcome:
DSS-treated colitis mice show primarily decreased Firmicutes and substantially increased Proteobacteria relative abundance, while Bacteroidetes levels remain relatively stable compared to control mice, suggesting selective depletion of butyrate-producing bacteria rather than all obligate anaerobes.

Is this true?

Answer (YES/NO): NO